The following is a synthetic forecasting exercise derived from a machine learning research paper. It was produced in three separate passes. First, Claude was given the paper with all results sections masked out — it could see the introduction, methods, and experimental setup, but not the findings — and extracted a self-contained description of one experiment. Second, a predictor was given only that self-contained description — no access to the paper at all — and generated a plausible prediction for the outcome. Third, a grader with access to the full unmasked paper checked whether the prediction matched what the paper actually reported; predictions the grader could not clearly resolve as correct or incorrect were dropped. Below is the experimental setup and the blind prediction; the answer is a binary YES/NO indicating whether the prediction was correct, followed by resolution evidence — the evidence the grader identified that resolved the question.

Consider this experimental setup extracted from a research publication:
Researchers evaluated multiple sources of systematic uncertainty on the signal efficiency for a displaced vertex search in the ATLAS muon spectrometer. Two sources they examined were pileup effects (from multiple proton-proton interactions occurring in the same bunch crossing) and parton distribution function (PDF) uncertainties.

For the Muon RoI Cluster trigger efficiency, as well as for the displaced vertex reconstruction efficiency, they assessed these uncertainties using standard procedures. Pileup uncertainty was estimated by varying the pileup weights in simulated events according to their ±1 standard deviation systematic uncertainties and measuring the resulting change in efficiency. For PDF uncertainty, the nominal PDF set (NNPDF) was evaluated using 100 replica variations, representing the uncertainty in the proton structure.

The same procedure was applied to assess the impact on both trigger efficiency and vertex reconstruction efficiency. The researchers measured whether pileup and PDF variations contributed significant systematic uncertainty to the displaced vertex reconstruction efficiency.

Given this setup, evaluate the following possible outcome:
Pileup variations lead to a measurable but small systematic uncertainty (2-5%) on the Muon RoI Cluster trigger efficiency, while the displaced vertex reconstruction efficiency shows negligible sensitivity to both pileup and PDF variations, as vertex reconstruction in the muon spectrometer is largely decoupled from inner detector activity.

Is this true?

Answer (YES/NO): NO